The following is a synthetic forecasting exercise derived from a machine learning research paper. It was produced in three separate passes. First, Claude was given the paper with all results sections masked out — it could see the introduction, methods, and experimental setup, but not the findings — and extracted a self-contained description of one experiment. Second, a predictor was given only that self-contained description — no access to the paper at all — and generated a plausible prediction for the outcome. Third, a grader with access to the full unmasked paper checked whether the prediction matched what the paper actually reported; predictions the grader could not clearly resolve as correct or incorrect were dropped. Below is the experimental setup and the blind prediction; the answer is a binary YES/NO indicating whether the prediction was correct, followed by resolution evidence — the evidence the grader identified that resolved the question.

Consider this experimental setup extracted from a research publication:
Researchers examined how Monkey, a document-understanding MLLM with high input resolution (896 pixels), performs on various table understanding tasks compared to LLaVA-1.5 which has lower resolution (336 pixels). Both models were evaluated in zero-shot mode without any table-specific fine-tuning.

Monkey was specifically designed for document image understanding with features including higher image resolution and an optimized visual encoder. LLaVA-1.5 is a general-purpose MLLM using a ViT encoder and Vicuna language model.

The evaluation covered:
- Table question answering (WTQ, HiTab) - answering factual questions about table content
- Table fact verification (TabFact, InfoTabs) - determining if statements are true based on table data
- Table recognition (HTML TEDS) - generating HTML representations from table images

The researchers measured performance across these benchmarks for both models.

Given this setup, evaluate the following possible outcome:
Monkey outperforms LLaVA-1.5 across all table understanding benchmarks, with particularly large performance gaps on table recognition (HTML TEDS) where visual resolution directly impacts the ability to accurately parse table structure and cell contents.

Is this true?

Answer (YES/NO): NO